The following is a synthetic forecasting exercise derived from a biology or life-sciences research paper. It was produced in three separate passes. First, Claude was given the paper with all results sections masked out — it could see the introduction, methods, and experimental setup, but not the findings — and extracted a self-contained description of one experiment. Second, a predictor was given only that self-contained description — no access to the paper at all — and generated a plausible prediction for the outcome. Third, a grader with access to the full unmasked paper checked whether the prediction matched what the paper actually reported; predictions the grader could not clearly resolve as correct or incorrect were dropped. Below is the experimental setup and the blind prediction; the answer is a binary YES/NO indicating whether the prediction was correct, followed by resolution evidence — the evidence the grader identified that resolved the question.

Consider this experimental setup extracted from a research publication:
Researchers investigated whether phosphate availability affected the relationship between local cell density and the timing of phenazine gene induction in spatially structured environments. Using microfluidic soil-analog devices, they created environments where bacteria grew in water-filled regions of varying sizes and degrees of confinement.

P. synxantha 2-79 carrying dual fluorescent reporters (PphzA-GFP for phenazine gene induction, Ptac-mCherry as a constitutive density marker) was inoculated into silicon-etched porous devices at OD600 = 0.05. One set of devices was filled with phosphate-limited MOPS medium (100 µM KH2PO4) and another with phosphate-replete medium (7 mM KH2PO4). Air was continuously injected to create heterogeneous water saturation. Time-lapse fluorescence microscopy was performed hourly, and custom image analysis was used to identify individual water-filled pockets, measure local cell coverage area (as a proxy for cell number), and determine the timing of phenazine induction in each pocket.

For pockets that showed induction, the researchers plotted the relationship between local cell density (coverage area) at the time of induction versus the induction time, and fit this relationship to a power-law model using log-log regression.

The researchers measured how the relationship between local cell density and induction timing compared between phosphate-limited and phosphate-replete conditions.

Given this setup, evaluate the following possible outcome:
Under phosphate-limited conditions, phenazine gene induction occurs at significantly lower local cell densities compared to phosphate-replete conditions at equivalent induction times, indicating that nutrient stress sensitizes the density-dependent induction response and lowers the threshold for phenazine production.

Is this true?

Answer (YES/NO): YES